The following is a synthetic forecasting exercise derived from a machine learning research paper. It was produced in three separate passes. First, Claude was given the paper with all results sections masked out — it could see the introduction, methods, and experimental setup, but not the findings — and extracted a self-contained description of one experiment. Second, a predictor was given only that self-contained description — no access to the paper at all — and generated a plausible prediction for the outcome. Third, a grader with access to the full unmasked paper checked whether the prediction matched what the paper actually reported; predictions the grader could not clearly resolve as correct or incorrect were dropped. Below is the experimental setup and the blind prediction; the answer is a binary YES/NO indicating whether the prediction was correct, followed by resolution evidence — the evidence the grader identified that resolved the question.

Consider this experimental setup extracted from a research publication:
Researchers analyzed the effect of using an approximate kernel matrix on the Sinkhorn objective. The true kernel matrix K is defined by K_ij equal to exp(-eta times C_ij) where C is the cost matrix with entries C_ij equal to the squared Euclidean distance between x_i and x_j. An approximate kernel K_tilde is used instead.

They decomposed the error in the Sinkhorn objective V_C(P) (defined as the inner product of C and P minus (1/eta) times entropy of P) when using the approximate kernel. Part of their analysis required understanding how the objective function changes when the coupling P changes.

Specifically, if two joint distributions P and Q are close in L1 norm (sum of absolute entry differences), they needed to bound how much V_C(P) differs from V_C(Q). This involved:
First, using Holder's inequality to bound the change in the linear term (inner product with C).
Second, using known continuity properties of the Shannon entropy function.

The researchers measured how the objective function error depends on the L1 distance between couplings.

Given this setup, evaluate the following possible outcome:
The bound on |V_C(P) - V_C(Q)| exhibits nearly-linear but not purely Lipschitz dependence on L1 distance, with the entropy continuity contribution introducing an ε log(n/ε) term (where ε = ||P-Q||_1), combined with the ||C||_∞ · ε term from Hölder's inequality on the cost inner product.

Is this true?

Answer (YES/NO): NO